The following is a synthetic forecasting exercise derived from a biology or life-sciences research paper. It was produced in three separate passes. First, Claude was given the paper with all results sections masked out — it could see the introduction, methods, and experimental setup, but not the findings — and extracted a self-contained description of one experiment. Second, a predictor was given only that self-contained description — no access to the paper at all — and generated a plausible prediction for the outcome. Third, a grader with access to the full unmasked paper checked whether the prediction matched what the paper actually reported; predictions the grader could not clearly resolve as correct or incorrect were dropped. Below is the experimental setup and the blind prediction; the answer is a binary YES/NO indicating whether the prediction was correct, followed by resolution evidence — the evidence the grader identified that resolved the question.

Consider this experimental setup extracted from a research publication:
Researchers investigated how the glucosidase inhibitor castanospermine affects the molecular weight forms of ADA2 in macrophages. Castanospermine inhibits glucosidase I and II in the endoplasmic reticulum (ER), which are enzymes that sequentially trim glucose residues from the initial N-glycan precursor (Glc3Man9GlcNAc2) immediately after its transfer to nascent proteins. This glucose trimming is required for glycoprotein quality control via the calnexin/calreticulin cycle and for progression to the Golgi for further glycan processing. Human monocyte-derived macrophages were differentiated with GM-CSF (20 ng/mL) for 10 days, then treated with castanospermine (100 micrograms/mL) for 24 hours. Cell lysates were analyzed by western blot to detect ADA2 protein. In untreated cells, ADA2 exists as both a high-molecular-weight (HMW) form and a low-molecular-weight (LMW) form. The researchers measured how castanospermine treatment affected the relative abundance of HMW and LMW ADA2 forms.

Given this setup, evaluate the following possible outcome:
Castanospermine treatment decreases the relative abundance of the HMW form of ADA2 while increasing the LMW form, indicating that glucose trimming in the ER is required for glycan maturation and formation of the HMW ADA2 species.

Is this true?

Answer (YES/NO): NO